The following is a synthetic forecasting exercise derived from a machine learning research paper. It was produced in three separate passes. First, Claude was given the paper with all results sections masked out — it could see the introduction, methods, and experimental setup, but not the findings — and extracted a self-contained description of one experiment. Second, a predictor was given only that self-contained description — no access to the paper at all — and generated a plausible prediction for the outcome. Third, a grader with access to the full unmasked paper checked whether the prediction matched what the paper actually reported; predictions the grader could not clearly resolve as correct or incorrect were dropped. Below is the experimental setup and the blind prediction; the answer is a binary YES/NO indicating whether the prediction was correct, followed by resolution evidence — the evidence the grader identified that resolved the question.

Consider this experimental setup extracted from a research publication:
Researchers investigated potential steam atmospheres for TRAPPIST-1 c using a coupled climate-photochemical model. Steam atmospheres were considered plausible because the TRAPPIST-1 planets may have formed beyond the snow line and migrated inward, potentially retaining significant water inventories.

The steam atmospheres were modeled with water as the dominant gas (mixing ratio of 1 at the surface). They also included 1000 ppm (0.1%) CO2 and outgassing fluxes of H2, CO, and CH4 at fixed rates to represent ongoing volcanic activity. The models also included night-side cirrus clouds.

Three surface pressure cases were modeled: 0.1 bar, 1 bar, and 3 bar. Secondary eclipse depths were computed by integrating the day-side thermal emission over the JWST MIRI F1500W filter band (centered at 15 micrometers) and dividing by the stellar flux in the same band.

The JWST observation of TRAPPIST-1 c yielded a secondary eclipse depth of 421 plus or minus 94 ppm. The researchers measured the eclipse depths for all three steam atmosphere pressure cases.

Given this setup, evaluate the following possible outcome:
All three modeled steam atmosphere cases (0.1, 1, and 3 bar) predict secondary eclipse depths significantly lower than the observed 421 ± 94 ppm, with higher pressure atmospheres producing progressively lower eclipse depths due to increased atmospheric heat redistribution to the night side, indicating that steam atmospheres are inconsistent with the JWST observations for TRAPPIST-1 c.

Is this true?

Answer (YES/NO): NO